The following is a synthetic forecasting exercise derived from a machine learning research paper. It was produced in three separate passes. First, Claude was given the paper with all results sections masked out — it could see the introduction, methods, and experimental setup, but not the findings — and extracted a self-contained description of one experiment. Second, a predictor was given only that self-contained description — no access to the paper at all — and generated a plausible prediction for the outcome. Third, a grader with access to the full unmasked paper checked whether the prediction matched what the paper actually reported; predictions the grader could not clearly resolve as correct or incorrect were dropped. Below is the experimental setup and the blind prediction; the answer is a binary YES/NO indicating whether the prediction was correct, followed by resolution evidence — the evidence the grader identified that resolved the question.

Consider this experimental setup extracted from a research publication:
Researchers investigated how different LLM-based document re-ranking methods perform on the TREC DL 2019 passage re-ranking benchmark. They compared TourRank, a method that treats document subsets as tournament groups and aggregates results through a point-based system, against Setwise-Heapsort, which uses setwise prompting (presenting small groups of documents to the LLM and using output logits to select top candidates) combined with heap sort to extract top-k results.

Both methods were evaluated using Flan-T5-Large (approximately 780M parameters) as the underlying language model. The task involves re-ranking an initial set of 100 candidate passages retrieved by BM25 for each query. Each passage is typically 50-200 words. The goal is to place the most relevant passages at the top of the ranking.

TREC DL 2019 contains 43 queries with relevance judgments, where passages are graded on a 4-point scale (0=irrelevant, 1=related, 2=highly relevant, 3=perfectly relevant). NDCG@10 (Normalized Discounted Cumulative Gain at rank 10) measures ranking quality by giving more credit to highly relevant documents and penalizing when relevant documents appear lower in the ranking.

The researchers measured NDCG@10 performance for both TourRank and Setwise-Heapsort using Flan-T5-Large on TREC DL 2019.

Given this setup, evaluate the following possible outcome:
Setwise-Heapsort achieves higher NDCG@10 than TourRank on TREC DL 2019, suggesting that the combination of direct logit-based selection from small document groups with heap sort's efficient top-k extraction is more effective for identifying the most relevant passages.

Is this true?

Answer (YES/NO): YES